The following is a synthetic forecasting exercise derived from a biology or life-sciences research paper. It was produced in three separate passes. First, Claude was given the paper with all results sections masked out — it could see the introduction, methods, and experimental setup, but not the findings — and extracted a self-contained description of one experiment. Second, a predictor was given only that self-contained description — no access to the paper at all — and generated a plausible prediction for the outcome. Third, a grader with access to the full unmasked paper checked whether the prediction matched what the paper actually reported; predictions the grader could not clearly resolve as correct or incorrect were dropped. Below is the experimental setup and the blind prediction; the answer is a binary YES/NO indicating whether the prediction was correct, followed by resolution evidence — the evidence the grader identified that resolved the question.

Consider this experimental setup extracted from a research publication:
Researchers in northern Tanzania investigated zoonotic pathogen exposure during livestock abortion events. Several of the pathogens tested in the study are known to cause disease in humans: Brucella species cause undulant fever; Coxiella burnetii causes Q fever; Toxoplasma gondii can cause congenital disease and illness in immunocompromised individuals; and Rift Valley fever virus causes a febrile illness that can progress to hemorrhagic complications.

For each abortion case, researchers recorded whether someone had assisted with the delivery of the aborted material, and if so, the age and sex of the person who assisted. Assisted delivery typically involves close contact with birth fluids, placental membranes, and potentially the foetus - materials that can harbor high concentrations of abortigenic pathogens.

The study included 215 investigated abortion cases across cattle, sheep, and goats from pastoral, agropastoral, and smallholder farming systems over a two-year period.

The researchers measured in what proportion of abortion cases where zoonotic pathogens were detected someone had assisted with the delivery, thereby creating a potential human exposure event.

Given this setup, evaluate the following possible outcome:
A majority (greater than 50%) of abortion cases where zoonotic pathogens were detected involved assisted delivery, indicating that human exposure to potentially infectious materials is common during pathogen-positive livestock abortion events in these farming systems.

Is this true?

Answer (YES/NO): NO